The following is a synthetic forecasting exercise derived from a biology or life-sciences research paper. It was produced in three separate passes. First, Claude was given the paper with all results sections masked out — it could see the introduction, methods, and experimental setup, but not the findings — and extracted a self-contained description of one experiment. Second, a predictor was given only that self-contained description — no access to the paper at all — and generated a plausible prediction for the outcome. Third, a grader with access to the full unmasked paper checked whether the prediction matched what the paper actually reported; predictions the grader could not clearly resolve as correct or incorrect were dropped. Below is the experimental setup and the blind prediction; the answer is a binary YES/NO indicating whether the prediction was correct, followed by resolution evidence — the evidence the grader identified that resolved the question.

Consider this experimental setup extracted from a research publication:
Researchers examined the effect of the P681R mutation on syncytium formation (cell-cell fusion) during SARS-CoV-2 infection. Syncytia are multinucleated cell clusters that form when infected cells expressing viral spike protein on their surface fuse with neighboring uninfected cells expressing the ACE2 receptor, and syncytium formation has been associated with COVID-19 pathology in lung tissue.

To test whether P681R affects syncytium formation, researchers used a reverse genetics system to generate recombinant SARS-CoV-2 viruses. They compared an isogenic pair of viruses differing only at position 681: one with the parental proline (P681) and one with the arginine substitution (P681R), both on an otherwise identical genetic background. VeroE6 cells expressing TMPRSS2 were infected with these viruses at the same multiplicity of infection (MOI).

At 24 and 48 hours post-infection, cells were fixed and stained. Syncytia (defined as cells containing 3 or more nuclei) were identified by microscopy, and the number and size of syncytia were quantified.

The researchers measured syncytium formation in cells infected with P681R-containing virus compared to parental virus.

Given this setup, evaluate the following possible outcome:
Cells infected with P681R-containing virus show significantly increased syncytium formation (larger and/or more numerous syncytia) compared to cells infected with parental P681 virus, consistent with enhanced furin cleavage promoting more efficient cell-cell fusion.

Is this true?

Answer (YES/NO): YES